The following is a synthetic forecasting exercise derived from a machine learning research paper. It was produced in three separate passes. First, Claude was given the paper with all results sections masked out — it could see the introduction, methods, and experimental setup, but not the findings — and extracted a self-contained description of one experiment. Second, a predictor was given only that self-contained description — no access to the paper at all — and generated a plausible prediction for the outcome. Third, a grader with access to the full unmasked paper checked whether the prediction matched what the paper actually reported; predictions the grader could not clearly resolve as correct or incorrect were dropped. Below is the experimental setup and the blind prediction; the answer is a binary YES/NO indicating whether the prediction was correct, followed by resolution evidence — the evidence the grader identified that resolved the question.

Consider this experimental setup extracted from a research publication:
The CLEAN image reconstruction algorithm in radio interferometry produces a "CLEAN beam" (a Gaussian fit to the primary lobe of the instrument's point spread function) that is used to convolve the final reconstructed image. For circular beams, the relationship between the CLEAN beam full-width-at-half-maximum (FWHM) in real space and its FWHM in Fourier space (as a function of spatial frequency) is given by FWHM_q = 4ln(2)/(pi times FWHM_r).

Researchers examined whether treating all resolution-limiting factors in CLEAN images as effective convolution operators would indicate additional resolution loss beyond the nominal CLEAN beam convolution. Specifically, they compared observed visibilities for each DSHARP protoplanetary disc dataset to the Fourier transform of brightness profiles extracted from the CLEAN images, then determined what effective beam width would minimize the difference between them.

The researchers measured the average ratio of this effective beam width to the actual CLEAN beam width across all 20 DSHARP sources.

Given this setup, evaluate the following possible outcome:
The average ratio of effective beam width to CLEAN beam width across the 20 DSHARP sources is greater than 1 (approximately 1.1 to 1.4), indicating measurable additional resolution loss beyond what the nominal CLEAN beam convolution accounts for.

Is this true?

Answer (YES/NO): YES